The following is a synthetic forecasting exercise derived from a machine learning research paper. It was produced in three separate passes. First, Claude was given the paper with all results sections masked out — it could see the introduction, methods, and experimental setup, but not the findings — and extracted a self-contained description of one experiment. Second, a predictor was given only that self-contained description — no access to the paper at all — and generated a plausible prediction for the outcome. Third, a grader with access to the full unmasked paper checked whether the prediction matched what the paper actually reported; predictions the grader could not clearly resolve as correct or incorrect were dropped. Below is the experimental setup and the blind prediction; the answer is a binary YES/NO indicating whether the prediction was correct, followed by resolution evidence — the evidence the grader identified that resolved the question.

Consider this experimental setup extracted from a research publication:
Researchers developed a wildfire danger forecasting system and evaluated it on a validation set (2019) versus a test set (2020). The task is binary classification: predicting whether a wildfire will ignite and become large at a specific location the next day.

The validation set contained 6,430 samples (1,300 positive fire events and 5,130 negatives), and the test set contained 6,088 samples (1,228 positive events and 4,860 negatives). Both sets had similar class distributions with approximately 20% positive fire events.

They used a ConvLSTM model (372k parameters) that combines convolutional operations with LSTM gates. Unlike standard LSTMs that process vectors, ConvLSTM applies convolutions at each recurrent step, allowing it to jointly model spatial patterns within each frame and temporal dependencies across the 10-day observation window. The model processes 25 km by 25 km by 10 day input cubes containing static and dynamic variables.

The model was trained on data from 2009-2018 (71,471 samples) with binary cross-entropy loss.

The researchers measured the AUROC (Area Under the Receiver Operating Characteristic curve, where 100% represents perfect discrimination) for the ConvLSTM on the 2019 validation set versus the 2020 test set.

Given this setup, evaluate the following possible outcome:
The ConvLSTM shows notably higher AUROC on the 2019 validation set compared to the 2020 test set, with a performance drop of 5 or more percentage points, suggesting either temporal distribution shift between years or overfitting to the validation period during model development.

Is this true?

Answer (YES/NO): NO